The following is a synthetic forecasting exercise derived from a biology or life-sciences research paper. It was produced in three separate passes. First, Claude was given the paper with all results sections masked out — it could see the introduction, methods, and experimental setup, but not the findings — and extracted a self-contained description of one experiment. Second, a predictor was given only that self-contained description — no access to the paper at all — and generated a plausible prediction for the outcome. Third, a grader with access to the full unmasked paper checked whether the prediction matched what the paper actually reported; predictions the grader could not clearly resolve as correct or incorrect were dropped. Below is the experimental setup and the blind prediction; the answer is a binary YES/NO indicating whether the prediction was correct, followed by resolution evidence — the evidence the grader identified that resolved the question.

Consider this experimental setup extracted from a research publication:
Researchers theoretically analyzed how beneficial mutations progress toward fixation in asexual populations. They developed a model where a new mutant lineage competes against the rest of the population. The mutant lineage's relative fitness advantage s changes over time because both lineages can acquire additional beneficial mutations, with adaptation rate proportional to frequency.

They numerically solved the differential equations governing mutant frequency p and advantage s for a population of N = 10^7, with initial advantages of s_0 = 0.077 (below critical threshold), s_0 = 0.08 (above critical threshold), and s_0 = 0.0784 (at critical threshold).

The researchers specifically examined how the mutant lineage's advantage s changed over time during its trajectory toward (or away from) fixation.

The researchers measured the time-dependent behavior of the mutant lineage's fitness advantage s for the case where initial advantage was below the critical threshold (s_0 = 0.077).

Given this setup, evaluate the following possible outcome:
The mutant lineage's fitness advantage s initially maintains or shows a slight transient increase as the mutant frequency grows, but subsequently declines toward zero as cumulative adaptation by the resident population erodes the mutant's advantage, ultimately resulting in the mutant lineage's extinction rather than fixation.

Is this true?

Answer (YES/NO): NO